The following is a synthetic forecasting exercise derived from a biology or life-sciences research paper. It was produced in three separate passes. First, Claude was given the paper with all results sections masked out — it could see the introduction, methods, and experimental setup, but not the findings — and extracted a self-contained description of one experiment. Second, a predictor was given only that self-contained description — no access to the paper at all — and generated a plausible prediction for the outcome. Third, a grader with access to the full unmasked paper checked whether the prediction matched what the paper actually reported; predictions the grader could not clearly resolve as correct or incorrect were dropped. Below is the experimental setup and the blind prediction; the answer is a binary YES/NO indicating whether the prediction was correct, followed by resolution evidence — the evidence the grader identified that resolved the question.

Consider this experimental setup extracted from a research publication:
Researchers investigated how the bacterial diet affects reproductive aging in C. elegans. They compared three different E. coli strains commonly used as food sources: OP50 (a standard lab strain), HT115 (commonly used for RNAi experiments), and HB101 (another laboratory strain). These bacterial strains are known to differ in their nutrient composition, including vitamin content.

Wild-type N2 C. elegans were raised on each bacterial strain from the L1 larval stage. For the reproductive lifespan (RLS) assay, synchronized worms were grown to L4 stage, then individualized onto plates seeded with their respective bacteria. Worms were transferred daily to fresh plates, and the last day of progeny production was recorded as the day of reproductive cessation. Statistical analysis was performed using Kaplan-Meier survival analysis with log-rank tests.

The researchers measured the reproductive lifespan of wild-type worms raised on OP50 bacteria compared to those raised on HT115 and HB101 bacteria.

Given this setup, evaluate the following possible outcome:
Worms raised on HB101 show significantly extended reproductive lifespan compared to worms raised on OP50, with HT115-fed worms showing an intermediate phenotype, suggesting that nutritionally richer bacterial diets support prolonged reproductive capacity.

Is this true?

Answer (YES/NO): NO